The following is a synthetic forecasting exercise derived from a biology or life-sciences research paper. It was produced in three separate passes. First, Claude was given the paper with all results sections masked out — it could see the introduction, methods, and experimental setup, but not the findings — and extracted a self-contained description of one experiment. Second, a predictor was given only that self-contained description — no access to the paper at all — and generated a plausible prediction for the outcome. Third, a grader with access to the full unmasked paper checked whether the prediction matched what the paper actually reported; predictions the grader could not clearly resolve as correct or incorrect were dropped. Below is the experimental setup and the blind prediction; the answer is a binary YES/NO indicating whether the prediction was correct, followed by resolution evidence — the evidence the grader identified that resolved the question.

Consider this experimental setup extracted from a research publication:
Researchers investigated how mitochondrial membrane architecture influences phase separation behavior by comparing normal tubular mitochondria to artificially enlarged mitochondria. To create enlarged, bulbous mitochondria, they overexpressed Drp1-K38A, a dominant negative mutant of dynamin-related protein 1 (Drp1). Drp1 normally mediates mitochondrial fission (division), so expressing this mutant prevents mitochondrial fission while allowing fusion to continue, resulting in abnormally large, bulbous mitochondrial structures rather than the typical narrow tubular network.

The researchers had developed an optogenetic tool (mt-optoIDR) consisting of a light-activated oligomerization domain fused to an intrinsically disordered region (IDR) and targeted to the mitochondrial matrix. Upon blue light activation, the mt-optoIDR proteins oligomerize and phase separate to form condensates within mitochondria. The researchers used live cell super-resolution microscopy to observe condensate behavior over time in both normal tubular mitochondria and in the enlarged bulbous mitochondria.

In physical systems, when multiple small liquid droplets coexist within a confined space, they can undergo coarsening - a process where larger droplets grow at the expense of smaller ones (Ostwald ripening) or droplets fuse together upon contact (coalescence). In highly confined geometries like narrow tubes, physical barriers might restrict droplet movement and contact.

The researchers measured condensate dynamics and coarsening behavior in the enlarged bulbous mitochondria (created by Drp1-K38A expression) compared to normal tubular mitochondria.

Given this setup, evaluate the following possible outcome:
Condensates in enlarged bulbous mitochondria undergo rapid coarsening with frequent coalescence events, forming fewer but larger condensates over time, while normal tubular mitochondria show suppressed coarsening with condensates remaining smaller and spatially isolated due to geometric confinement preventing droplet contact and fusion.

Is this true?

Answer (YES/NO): YES